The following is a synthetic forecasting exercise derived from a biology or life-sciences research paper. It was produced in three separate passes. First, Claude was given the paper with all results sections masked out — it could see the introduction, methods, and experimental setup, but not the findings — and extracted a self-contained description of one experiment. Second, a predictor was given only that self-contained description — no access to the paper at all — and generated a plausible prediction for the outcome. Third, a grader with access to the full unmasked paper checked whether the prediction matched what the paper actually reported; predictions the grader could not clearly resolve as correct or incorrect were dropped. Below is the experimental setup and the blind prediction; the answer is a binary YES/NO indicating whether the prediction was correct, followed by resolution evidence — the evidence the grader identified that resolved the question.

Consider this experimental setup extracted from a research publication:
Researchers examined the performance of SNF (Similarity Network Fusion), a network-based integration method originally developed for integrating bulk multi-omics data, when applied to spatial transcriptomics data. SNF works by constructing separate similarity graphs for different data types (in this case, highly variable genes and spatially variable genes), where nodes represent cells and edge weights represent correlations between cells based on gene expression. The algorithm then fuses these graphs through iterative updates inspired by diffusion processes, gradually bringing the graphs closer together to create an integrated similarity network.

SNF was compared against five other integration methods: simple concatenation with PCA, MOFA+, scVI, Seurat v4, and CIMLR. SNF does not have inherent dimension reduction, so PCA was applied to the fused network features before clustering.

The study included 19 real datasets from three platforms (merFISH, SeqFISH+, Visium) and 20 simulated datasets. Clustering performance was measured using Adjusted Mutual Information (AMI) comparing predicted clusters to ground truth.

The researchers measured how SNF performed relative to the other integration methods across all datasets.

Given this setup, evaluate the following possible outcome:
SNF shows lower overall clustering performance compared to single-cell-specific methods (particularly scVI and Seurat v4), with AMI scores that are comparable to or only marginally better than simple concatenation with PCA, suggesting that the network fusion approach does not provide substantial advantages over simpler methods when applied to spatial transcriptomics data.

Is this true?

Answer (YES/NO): NO